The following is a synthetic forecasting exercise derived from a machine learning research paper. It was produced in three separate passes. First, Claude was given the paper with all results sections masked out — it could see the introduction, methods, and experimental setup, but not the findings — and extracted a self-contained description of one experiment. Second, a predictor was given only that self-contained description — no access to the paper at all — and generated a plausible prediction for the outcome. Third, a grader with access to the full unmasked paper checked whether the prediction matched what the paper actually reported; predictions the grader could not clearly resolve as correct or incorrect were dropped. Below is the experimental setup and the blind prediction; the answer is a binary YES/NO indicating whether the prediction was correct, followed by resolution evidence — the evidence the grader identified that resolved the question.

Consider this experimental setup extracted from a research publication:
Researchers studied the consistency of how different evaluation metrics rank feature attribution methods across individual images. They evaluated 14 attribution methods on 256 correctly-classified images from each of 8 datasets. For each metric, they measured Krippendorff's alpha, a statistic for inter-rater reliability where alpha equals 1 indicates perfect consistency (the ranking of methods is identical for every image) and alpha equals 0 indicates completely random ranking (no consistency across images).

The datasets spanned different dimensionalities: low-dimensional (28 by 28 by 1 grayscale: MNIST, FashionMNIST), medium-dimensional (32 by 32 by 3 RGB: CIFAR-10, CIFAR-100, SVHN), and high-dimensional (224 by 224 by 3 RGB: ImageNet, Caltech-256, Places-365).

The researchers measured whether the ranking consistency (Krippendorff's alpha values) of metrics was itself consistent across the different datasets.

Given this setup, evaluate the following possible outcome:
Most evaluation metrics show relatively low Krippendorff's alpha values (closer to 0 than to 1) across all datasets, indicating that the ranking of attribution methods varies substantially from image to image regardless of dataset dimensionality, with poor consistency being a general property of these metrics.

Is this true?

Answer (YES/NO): NO